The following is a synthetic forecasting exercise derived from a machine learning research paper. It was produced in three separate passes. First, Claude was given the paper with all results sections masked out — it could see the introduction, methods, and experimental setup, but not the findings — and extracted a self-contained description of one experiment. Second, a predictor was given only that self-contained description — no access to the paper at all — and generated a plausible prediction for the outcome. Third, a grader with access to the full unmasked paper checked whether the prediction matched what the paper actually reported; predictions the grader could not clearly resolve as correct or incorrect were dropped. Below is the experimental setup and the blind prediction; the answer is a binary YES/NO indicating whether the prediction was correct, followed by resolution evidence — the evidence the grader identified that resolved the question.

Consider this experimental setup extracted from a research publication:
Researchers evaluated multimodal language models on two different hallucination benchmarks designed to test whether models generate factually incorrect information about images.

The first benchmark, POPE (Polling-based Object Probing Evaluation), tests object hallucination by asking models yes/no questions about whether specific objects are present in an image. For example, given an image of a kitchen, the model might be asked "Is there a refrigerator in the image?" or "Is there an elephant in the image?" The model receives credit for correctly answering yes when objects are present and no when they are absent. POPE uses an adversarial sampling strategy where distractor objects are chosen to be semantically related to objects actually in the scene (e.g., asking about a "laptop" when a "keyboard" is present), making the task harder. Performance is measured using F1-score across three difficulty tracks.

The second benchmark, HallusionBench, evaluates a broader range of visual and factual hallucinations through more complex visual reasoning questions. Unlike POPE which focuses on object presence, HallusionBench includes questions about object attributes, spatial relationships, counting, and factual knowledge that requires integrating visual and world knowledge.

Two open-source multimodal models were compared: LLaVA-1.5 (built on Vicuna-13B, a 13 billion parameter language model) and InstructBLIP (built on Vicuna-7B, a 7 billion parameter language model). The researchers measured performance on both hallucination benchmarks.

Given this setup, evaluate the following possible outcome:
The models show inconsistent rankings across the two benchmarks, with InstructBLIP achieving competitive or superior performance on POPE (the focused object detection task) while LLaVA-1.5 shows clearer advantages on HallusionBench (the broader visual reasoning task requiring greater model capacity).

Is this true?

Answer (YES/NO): NO